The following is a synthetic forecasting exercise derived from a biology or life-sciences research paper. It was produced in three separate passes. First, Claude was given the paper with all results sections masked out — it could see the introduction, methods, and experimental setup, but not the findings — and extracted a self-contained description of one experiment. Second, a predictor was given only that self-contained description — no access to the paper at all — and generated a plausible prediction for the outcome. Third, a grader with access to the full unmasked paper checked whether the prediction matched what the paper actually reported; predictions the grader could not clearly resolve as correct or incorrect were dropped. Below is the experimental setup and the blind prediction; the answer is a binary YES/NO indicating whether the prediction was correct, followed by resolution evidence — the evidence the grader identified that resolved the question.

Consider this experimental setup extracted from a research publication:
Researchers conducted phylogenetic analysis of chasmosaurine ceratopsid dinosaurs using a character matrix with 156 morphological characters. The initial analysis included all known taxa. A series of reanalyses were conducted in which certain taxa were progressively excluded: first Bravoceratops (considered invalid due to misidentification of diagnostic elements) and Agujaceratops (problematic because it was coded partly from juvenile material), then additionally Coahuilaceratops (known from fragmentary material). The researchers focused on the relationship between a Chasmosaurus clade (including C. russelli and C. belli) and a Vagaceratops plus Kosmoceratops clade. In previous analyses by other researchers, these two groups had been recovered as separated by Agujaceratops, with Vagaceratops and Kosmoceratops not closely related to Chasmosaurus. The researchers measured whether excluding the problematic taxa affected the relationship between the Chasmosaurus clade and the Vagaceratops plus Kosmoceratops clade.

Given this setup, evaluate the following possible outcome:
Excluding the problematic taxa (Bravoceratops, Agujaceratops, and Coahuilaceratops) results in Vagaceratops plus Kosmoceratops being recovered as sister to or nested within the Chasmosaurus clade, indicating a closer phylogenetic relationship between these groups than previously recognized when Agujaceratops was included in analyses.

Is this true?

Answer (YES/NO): YES